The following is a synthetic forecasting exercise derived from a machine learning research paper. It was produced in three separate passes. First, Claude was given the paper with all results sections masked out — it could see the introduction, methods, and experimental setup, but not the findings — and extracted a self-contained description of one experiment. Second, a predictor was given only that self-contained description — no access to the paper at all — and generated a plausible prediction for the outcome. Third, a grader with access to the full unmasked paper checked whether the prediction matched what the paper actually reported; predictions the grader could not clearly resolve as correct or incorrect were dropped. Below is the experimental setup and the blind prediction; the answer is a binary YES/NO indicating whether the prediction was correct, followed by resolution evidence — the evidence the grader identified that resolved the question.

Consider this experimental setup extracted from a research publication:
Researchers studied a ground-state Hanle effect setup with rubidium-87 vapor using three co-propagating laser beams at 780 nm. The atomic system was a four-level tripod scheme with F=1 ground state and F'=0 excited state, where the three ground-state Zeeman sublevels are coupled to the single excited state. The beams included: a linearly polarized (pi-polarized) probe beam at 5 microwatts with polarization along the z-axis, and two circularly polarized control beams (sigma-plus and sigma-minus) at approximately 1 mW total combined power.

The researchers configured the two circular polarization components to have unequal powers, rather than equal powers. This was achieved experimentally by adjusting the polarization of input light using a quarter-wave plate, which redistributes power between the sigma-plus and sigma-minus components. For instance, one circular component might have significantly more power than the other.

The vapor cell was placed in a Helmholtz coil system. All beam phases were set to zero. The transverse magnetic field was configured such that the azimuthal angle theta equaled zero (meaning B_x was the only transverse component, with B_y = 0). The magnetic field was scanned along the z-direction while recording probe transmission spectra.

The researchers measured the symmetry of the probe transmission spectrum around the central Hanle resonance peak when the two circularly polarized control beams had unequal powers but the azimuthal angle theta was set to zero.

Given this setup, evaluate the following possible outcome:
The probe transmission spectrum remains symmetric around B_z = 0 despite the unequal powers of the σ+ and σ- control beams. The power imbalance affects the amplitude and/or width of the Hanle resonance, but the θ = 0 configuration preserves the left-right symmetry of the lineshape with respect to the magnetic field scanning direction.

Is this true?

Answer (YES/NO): NO